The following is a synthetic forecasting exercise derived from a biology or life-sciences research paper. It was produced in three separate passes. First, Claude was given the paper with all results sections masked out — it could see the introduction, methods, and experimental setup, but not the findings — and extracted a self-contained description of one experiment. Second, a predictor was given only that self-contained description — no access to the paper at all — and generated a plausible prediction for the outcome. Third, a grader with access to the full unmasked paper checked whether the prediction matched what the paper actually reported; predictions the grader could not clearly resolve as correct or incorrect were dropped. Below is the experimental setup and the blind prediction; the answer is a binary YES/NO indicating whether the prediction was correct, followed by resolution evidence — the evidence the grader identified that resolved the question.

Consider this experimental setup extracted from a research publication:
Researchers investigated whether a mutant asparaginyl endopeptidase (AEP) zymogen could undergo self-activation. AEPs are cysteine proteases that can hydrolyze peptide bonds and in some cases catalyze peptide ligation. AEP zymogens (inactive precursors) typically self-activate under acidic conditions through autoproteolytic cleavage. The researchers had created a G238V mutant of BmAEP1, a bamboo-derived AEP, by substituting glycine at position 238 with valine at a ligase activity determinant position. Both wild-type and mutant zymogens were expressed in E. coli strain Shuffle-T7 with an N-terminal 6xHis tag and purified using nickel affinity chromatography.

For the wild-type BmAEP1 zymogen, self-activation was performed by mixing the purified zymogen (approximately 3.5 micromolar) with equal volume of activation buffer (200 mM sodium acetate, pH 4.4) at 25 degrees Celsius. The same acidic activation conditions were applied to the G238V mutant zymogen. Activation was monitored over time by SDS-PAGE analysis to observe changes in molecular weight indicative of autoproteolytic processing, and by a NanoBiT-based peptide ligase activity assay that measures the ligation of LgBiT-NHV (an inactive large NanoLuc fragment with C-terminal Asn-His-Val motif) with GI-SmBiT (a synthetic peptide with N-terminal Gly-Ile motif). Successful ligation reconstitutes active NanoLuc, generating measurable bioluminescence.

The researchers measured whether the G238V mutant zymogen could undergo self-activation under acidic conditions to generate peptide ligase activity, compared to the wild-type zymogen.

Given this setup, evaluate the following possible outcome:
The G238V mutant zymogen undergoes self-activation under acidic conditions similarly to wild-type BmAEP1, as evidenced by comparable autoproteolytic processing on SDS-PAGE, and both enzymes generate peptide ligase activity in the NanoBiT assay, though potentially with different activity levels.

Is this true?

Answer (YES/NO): NO